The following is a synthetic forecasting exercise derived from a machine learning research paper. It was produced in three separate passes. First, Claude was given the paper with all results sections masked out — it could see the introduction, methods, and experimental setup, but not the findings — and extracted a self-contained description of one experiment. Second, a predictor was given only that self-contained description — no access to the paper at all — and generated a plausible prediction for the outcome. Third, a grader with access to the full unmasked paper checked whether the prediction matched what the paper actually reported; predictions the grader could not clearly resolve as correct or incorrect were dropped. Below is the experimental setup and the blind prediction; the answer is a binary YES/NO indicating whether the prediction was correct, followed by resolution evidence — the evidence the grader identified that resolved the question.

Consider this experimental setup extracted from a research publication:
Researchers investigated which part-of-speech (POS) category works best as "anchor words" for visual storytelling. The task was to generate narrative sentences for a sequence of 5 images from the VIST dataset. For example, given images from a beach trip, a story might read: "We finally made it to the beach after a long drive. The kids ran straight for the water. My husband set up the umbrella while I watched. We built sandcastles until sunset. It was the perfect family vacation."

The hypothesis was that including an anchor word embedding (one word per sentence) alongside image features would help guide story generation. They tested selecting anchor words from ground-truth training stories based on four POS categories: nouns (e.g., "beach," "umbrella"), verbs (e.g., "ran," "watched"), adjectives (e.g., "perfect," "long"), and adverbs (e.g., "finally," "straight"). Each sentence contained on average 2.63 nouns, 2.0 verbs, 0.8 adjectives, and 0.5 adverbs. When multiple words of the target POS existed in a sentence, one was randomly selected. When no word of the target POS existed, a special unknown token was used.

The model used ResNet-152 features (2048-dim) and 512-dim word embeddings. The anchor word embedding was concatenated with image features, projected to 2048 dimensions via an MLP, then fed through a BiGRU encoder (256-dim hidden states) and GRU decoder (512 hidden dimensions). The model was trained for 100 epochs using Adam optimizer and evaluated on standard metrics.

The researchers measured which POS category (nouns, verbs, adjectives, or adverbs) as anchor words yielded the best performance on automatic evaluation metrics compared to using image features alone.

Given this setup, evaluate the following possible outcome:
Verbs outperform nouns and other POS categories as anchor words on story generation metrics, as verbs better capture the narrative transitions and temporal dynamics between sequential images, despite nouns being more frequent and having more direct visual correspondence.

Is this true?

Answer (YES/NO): NO